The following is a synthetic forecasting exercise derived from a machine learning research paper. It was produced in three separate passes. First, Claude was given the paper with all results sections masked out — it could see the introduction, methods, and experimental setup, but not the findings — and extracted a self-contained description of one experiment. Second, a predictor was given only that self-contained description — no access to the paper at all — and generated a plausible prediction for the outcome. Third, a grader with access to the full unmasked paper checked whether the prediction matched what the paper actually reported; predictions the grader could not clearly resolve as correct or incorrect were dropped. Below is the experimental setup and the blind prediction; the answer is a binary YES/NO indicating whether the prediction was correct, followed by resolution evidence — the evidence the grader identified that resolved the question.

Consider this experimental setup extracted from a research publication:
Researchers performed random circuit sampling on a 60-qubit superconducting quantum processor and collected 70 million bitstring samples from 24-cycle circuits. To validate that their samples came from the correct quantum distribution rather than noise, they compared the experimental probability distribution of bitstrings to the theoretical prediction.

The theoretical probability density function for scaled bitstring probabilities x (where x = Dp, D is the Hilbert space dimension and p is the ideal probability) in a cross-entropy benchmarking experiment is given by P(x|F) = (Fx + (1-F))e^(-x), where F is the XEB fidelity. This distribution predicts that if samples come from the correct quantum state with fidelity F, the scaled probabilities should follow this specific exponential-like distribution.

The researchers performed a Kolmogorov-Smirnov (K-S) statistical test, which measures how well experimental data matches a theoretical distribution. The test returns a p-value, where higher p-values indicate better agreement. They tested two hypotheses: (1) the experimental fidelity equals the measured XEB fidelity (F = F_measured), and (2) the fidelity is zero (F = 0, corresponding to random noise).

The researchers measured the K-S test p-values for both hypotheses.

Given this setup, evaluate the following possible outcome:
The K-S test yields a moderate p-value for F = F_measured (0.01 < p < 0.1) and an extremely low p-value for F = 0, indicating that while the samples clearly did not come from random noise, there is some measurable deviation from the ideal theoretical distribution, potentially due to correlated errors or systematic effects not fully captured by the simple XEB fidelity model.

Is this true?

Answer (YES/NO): NO